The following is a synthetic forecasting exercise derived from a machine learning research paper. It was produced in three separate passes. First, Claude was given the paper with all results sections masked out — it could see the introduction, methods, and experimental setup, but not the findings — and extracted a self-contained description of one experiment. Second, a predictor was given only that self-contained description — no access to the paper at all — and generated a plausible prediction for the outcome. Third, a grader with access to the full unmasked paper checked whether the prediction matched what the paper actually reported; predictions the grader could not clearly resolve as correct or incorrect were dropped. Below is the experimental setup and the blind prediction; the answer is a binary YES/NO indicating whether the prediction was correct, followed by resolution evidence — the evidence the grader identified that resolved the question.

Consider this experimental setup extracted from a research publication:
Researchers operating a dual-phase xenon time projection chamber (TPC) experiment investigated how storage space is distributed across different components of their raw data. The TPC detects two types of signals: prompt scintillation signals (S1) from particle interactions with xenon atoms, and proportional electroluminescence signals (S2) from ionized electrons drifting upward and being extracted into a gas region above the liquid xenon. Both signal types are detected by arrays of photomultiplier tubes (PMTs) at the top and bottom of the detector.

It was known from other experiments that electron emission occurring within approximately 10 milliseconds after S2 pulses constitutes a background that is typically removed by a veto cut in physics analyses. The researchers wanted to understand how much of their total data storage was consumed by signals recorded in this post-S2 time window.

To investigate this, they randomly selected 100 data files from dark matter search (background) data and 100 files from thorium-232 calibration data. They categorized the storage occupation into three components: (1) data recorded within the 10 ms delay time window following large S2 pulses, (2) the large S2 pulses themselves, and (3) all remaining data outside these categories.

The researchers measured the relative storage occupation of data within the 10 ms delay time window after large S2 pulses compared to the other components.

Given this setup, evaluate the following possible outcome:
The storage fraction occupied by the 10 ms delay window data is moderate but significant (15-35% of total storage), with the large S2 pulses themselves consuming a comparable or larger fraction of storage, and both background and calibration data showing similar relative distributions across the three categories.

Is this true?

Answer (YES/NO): NO